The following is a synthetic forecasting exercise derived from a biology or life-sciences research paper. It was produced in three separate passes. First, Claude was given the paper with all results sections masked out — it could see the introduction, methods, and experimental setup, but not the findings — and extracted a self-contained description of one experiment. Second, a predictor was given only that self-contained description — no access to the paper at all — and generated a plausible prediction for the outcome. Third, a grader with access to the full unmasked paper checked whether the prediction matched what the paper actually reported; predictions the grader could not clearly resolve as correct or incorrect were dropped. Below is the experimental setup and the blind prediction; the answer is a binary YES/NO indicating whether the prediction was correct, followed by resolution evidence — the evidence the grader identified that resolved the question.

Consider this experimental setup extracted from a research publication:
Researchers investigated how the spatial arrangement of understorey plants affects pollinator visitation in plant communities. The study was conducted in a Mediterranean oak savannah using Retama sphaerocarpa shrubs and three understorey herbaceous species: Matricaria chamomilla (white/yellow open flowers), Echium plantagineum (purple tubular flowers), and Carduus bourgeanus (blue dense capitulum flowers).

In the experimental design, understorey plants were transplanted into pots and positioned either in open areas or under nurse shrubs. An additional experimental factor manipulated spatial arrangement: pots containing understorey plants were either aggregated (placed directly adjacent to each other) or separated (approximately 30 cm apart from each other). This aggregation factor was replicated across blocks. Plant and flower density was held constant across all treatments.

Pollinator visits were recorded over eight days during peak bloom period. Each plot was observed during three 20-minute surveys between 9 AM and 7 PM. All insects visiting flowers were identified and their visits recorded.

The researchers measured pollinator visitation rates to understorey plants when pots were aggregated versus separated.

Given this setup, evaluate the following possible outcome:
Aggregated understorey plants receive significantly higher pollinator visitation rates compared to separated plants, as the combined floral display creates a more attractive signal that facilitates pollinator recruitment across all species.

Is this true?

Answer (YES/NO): NO